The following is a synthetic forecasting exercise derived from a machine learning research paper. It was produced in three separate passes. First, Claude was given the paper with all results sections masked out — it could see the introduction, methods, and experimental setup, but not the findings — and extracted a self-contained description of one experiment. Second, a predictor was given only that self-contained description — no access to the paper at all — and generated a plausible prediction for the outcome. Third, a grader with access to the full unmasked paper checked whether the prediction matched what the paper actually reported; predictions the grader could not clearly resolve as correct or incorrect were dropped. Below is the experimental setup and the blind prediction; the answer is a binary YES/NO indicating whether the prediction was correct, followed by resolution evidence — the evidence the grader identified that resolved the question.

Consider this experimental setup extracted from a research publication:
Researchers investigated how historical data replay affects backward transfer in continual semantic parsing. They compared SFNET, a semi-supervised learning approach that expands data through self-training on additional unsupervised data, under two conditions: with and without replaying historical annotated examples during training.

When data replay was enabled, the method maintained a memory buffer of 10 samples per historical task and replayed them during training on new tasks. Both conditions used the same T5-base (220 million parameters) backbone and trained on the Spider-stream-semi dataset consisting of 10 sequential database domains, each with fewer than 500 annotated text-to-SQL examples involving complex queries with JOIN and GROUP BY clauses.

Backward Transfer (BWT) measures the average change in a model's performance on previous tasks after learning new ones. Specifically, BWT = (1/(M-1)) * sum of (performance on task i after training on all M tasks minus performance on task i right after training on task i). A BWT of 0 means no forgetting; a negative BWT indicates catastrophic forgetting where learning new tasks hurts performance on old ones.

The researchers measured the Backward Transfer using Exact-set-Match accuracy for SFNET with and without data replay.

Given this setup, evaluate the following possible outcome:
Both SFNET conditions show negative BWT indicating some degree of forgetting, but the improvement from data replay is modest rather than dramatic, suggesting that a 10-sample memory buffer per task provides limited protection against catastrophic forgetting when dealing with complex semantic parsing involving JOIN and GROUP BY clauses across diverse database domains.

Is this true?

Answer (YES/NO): NO